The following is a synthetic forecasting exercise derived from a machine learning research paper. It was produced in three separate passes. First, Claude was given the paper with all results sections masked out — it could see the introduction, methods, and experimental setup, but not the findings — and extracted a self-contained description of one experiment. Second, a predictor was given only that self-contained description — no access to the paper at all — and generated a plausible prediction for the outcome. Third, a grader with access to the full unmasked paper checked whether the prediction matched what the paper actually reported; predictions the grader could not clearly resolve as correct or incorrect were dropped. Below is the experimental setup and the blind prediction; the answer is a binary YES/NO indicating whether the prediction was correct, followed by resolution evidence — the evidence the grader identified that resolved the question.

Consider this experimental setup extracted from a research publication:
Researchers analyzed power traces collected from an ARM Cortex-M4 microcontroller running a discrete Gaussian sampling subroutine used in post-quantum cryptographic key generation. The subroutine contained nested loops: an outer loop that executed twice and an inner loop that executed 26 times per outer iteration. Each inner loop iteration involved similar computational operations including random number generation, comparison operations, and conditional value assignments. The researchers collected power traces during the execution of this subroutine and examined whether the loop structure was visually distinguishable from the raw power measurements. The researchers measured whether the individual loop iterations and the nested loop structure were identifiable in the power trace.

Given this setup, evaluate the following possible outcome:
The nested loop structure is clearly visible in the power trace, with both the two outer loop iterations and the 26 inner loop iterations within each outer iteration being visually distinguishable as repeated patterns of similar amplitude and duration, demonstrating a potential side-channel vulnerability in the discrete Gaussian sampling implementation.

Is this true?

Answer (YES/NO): YES